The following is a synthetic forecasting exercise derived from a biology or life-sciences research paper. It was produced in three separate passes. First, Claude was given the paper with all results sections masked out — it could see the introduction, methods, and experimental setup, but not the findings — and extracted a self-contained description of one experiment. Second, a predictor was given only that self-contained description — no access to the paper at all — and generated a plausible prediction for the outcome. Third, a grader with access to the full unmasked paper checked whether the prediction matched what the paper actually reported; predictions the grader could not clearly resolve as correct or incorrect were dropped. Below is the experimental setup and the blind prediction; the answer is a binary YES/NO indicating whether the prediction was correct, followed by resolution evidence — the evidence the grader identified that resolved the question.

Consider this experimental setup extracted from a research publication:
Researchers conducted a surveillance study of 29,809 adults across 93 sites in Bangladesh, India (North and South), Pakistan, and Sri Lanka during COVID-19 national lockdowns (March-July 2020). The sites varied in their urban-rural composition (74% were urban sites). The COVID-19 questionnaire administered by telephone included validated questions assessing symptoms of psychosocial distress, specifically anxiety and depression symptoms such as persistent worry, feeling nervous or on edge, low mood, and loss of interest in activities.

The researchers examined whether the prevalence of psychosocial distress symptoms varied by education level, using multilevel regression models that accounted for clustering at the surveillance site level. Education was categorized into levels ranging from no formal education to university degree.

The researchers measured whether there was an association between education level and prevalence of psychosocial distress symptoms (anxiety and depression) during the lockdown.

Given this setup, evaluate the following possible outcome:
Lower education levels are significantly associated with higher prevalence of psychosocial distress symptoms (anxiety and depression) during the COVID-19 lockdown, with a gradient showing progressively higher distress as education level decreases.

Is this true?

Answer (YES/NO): YES